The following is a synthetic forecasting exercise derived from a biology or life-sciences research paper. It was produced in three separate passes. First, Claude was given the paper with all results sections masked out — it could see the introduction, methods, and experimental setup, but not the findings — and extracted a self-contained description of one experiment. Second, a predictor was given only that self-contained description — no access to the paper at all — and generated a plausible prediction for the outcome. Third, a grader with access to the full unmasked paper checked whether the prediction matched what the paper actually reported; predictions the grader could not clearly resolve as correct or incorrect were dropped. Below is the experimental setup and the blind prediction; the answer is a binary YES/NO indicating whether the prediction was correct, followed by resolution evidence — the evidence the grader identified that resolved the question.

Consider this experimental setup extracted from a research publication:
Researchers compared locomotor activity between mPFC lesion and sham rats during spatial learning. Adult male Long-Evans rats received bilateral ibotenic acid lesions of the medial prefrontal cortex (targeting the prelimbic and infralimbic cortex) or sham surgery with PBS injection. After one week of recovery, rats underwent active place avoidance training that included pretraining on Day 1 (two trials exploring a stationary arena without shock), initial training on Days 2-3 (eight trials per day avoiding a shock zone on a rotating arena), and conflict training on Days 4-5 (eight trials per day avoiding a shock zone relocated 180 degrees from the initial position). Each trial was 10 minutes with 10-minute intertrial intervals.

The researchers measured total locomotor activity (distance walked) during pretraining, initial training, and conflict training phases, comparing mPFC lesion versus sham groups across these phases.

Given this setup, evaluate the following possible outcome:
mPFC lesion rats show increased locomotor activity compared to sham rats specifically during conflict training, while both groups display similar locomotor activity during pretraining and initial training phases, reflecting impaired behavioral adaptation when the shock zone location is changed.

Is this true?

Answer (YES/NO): NO